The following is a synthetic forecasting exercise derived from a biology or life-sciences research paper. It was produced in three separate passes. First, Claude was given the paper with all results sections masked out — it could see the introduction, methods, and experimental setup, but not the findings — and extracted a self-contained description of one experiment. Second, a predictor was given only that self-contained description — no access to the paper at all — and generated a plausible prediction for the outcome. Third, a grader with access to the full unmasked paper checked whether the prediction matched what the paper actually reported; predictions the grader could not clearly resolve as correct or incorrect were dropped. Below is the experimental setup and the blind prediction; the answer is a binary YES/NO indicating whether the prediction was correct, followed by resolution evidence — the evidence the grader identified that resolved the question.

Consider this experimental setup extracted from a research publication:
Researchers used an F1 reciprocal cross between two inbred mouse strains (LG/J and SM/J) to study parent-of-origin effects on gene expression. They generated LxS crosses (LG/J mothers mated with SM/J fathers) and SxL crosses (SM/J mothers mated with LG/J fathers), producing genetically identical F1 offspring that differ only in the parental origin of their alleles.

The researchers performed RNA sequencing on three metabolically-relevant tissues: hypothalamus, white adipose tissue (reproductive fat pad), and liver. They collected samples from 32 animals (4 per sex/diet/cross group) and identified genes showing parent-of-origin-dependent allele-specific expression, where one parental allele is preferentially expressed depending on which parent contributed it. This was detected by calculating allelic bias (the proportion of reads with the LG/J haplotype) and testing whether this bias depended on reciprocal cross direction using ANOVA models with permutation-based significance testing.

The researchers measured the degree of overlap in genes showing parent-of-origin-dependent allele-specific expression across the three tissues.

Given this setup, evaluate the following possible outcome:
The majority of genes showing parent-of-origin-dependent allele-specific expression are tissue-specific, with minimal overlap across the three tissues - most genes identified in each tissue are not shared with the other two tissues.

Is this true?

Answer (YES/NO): YES